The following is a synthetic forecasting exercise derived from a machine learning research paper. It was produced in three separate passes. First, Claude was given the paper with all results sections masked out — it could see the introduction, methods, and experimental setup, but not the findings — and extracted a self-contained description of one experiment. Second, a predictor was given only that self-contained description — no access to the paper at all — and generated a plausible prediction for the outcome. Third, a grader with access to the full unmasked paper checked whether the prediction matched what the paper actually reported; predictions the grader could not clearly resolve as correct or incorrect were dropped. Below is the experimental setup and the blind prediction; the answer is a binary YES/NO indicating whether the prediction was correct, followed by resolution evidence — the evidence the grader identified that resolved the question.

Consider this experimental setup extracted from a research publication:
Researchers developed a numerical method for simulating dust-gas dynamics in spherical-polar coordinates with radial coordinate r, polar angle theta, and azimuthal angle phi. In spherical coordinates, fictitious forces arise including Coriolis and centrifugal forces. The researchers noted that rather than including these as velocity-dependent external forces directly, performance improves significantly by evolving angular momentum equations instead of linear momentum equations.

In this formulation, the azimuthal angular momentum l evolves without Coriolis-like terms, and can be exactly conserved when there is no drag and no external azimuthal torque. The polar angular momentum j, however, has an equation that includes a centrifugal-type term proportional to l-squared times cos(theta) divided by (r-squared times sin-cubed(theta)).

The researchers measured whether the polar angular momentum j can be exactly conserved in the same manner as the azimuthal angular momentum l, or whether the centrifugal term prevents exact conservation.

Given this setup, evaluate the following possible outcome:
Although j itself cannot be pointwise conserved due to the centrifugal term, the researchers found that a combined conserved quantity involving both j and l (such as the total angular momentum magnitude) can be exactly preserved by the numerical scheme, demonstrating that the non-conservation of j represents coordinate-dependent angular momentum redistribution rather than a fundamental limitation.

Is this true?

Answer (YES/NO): NO